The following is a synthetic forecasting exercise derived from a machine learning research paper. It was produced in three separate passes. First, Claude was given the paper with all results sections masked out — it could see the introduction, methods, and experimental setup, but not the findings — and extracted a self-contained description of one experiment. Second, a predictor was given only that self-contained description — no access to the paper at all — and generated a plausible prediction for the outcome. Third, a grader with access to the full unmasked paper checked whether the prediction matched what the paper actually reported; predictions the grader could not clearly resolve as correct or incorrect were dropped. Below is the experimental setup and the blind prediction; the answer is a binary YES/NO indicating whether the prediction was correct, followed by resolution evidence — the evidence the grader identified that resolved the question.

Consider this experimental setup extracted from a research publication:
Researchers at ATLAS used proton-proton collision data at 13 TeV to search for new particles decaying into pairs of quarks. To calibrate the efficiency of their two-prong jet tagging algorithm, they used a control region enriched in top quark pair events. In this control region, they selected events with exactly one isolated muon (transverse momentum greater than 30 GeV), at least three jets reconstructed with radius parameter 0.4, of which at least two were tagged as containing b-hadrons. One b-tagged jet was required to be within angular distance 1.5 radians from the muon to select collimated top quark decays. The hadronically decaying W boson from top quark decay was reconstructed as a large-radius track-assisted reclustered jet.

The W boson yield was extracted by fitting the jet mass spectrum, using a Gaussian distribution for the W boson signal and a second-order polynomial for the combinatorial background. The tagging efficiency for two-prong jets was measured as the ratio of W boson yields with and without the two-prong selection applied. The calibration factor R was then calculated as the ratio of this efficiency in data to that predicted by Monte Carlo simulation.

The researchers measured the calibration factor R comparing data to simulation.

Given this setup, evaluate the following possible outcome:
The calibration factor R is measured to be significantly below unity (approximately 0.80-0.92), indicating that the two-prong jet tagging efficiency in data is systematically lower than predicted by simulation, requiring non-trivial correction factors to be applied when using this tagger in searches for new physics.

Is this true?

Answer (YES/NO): NO